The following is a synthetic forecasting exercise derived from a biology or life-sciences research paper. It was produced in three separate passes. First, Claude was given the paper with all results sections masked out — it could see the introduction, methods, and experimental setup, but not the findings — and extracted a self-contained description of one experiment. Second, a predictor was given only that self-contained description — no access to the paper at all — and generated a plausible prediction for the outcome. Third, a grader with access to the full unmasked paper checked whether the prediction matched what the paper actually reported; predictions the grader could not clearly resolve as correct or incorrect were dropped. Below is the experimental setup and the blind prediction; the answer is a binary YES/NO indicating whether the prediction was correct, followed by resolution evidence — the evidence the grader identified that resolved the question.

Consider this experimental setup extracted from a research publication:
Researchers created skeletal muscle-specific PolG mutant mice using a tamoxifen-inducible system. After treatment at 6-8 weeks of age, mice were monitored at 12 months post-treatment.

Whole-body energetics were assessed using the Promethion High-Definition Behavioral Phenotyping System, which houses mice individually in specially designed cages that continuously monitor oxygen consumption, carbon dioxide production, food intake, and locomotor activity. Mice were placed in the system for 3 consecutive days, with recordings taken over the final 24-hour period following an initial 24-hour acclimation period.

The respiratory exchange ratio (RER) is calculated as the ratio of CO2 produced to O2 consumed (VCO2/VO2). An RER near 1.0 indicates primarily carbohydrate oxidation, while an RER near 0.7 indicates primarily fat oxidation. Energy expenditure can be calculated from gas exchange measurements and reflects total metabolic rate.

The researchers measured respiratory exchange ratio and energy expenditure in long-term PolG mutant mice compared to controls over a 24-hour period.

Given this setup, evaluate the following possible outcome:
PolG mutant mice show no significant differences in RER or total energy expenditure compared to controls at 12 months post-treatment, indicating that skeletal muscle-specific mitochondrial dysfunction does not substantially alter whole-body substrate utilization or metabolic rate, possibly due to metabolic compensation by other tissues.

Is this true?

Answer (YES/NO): NO